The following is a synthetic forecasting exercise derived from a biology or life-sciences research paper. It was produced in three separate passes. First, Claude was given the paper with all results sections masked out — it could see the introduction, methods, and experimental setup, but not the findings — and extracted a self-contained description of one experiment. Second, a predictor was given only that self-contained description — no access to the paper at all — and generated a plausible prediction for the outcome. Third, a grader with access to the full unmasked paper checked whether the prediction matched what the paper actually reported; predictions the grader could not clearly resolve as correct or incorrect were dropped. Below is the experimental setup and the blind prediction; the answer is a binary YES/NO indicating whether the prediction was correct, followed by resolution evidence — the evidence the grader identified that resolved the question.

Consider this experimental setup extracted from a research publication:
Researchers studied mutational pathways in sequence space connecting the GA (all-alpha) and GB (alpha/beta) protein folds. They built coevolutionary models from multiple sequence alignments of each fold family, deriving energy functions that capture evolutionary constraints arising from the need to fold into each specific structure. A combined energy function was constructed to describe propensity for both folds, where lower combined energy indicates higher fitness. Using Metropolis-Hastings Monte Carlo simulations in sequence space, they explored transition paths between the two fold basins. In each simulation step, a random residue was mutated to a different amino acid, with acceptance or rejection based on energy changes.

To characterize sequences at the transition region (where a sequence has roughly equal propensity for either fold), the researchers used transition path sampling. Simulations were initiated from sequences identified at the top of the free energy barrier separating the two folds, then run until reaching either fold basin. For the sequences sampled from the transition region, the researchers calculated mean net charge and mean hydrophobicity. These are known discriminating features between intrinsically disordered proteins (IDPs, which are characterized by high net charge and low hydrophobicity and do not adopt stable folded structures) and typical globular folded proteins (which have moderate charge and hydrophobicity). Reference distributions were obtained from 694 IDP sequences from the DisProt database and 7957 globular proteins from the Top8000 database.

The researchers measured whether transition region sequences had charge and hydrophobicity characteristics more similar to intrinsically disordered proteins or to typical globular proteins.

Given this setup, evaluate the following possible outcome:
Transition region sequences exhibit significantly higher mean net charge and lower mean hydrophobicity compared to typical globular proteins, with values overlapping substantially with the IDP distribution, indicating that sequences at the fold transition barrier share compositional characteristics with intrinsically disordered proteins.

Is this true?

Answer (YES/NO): YES